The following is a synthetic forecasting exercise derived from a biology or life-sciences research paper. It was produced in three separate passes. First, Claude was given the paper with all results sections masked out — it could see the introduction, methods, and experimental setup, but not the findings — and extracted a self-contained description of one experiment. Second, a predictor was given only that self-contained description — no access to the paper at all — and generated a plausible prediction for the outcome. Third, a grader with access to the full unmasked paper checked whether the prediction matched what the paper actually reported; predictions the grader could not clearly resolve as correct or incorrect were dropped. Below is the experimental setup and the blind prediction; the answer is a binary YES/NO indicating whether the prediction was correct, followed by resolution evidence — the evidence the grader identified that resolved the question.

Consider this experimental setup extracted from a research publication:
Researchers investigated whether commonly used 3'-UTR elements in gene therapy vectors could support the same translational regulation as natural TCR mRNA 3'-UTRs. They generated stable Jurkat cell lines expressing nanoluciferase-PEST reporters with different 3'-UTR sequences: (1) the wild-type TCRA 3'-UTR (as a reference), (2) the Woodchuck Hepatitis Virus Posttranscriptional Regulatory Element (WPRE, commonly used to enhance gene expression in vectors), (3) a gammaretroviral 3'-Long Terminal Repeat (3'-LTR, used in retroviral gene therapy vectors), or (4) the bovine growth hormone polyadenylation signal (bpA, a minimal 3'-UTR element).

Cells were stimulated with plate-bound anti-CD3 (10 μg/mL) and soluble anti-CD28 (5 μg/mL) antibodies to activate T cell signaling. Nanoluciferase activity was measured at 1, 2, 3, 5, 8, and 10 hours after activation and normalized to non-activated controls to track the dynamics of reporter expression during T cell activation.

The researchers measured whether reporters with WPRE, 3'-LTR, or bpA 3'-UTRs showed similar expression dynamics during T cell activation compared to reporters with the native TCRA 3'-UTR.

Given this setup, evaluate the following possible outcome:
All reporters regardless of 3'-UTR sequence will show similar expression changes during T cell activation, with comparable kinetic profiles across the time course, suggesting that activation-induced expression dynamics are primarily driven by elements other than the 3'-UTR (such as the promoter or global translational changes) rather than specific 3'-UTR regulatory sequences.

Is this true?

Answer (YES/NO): NO